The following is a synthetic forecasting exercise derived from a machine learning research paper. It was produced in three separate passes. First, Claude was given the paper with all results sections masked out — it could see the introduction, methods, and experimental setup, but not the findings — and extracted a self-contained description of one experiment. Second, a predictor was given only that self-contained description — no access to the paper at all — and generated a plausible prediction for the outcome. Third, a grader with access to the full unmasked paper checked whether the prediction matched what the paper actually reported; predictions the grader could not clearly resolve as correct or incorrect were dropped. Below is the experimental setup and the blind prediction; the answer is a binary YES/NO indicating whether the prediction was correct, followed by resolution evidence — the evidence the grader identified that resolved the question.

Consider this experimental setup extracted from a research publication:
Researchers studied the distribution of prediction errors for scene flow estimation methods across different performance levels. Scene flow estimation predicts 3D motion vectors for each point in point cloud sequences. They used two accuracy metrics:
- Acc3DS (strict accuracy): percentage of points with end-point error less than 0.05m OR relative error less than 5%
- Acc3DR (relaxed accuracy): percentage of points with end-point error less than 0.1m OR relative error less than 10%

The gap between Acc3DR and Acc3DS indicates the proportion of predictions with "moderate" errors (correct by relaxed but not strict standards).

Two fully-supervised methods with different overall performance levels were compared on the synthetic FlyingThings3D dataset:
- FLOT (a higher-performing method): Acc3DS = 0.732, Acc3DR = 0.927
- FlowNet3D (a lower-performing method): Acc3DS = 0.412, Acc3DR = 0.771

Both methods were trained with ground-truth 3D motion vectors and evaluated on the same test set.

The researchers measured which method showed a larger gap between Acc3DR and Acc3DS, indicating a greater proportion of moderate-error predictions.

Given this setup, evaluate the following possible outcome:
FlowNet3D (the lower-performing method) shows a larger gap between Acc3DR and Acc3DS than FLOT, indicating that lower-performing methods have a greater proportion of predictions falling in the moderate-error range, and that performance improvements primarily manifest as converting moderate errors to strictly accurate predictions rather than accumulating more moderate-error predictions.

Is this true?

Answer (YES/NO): YES